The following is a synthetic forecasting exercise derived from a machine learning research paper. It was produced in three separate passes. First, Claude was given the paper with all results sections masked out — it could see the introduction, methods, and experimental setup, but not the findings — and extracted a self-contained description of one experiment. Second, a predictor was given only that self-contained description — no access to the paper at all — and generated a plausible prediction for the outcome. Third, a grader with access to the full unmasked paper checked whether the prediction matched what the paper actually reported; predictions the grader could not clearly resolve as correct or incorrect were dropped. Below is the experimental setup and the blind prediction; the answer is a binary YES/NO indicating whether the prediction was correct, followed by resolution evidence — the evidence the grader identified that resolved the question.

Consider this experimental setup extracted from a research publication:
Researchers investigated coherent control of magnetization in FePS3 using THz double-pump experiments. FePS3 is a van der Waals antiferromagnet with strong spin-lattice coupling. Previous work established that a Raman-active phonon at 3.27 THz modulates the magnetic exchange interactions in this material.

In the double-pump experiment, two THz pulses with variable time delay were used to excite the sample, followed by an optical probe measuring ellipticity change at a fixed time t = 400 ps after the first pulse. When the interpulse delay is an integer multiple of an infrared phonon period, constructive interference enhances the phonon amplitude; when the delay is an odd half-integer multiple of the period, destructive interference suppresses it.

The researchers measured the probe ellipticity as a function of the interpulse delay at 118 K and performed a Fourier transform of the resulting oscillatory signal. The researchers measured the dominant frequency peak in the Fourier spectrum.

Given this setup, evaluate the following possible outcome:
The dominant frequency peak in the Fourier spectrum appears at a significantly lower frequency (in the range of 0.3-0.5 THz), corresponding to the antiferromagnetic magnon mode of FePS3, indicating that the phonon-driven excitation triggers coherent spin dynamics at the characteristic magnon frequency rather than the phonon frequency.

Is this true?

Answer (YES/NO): NO